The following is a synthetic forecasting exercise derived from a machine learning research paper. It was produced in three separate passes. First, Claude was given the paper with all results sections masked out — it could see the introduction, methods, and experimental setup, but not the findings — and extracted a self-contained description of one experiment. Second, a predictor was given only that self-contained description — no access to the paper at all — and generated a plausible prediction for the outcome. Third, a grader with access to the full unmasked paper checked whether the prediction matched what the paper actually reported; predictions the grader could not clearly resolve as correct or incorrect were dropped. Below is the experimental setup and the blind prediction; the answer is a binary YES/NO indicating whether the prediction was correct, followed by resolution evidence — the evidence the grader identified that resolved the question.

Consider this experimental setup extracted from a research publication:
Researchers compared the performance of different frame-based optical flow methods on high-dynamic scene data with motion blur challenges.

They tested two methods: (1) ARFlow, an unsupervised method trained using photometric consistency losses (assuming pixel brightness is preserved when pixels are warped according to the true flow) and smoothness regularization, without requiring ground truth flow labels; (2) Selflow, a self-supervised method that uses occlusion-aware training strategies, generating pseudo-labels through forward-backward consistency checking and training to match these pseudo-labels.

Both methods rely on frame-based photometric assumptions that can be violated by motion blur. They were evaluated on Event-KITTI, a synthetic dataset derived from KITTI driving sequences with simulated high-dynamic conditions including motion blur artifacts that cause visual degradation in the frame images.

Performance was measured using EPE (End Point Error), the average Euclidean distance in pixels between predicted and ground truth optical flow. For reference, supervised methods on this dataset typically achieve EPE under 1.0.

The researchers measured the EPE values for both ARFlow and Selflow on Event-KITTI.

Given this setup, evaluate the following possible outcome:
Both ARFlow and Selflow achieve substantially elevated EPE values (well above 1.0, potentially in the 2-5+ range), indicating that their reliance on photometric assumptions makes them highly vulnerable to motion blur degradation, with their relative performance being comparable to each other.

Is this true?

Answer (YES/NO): NO